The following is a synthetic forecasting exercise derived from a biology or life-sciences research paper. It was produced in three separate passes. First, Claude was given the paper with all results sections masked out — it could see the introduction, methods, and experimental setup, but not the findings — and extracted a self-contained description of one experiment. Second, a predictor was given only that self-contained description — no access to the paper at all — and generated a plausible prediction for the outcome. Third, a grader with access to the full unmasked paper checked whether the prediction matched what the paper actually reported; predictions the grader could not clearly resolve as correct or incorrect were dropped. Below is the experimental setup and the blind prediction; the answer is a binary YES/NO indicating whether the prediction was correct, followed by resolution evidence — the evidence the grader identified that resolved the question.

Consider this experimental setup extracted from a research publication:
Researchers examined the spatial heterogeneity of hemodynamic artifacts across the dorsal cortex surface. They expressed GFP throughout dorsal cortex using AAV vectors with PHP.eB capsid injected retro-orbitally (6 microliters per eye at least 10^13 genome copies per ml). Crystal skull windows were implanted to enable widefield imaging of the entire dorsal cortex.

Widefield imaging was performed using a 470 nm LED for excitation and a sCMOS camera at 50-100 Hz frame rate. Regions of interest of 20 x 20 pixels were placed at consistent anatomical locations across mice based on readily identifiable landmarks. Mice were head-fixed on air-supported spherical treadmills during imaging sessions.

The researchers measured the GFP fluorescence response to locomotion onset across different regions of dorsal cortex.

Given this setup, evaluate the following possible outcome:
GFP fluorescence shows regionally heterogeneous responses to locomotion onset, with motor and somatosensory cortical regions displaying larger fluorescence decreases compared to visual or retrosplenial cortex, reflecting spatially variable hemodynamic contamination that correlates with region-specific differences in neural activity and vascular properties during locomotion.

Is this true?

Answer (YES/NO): NO